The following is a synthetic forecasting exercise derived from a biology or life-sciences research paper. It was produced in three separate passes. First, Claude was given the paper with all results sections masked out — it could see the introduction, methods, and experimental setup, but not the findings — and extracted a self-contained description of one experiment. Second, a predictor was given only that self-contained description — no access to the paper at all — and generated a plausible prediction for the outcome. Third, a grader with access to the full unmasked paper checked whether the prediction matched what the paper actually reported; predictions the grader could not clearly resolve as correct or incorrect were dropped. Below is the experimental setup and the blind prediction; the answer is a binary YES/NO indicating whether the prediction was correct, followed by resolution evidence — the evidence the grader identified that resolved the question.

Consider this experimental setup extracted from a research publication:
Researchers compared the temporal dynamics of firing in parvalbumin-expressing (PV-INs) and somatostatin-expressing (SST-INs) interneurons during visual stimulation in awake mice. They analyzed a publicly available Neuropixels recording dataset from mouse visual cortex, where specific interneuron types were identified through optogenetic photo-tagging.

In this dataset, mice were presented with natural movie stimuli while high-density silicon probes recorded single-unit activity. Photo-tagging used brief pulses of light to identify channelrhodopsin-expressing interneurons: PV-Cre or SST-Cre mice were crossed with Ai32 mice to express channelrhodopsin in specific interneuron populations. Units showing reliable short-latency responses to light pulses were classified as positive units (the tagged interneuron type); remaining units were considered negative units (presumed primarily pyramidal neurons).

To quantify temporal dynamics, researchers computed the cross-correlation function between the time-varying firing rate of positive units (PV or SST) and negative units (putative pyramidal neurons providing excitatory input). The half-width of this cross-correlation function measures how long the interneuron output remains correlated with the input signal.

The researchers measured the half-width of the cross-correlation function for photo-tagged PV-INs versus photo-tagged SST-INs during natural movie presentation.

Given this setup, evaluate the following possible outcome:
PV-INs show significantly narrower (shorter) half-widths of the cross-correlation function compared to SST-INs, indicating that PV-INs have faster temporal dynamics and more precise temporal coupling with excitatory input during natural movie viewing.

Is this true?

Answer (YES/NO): YES